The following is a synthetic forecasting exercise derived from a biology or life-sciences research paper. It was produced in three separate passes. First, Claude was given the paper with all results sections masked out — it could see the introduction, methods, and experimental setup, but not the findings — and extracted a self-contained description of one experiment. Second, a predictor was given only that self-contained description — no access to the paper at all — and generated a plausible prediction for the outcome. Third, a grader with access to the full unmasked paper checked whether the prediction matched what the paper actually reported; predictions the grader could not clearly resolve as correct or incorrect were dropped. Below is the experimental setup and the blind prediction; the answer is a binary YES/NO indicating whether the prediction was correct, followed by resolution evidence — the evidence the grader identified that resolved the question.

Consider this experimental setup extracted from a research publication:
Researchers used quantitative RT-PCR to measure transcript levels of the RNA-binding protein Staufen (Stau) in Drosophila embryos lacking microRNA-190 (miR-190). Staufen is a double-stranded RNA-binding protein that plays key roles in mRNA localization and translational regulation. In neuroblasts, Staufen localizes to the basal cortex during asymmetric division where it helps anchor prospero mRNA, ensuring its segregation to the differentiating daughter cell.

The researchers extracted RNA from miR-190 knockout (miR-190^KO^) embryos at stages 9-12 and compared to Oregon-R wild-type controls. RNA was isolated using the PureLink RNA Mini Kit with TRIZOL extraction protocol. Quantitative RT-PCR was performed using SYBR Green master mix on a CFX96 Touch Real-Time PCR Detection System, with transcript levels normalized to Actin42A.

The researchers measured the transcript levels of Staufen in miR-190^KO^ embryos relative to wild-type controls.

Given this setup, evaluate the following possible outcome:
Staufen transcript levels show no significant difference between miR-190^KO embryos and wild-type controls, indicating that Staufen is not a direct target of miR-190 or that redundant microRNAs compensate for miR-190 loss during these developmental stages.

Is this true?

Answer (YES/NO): NO